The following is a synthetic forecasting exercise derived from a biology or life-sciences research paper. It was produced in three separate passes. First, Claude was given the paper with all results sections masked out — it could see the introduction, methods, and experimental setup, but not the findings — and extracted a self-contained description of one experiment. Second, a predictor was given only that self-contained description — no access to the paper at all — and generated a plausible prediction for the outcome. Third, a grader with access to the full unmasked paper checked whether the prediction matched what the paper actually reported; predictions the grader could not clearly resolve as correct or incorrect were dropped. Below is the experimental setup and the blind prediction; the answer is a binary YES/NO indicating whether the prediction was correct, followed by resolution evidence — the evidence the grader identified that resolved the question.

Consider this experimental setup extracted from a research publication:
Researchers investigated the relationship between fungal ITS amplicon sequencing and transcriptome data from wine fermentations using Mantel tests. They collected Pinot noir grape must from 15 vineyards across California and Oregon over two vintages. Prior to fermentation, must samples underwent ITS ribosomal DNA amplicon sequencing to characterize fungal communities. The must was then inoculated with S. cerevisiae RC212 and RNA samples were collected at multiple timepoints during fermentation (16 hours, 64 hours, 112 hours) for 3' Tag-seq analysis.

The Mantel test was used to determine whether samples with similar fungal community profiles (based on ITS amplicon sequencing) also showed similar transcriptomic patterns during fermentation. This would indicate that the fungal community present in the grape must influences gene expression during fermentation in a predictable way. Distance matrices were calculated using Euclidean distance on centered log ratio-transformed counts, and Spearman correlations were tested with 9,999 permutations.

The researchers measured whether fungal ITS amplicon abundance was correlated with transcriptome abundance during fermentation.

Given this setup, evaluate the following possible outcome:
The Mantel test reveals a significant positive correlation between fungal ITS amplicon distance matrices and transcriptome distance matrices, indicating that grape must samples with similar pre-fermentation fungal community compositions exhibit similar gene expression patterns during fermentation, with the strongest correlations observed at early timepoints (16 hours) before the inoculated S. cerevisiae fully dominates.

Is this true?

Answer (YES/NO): NO